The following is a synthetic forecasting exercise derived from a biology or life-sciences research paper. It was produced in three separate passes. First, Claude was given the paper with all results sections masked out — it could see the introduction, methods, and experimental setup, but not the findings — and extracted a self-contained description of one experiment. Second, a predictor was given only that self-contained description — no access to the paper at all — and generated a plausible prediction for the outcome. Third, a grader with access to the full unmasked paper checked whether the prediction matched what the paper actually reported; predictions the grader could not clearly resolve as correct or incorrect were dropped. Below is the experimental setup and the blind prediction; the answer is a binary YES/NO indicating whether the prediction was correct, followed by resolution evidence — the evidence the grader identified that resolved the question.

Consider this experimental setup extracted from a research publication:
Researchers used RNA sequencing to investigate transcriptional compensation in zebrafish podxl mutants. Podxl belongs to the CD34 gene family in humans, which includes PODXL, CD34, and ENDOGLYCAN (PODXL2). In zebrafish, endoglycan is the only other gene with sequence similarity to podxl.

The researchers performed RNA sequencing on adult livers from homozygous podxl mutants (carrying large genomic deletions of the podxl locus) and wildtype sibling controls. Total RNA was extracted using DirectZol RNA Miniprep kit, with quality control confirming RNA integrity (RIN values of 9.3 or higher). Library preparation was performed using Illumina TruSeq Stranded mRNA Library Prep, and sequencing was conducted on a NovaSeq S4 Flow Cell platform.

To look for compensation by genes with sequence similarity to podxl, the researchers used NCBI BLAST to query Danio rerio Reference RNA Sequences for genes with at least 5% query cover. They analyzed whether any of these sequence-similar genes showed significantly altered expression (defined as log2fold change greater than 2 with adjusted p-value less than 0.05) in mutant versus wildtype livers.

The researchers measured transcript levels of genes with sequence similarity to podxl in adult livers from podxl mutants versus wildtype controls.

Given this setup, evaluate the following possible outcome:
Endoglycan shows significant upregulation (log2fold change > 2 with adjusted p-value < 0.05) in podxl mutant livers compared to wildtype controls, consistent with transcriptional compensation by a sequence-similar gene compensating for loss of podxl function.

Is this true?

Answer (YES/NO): NO